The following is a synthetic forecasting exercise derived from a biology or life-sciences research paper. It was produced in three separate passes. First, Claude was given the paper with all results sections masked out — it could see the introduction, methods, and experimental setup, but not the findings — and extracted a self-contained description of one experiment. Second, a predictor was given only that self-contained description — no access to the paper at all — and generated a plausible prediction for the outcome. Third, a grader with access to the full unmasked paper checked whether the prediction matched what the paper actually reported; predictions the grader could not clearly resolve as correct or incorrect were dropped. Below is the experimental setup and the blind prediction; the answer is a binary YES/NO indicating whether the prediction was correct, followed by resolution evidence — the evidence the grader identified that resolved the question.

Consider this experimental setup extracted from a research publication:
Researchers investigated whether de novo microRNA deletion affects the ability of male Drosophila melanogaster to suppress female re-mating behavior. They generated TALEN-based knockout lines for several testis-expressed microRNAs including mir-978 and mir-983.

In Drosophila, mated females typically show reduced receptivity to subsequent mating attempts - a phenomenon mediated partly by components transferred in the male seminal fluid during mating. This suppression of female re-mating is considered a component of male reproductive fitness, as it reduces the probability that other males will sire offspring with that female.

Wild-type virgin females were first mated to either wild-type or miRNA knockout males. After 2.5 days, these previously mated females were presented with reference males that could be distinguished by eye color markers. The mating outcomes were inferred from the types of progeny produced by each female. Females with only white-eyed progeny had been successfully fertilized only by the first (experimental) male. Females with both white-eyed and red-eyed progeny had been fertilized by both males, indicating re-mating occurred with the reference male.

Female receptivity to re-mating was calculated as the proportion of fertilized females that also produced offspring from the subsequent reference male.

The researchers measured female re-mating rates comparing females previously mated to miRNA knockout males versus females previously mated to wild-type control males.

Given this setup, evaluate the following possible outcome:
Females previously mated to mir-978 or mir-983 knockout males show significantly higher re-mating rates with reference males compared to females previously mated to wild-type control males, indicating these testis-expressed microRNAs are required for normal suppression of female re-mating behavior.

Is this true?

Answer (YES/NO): NO